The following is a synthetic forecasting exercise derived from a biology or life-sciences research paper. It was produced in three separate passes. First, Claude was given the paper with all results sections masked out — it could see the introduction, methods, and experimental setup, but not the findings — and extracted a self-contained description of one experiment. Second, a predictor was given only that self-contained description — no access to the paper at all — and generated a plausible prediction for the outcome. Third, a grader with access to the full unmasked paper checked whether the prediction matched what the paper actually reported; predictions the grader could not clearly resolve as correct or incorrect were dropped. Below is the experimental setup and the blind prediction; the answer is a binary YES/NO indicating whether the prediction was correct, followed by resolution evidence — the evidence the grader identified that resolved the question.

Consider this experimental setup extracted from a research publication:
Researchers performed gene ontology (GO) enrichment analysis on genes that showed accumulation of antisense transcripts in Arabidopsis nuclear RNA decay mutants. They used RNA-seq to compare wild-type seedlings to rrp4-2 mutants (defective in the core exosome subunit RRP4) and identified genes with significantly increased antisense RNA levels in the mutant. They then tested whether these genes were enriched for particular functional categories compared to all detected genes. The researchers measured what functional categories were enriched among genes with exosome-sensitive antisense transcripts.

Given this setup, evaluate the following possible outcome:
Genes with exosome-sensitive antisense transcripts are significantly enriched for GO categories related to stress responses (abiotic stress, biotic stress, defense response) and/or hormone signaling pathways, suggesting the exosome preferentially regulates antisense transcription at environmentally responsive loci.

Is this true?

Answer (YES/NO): NO